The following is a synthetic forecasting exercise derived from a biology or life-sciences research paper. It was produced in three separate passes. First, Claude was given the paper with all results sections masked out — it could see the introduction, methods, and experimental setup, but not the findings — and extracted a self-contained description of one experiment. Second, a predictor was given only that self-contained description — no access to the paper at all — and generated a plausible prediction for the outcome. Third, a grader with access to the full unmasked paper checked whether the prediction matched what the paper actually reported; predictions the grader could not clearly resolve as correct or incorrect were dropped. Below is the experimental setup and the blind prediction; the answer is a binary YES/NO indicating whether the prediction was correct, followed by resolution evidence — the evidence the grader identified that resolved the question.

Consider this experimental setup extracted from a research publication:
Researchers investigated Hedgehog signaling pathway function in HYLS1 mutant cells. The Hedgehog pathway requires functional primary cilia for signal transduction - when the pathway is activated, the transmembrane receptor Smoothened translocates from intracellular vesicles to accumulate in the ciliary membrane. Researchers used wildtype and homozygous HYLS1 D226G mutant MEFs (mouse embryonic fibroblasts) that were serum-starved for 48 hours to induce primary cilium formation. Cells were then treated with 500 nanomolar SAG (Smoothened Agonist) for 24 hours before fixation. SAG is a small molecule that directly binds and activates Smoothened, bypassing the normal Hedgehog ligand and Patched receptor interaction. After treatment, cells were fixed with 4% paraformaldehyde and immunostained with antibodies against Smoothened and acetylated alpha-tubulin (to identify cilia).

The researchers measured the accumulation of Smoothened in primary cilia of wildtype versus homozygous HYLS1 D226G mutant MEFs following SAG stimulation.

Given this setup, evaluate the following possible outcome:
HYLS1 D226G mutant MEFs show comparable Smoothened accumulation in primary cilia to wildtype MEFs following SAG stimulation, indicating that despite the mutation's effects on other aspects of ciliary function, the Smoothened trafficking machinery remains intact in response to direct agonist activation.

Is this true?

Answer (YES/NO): YES